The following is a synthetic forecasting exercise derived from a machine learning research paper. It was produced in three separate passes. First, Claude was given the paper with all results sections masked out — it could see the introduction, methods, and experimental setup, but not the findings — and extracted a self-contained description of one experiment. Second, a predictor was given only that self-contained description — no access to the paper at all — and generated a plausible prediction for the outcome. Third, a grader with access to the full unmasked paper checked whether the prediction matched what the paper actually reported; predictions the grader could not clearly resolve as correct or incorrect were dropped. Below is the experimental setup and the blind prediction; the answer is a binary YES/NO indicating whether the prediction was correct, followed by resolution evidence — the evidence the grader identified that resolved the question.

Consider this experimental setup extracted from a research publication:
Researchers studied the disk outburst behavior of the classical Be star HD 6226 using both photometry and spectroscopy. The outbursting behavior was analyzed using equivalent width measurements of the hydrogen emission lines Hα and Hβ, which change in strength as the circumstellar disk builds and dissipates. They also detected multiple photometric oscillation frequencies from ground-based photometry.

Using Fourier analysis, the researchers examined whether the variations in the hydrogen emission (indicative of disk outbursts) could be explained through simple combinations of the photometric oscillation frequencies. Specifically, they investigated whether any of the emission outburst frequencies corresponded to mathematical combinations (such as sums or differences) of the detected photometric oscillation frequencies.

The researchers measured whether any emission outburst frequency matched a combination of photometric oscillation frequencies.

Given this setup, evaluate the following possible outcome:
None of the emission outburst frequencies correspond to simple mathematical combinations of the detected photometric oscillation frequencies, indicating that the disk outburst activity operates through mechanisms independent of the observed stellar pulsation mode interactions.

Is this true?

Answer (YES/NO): NO